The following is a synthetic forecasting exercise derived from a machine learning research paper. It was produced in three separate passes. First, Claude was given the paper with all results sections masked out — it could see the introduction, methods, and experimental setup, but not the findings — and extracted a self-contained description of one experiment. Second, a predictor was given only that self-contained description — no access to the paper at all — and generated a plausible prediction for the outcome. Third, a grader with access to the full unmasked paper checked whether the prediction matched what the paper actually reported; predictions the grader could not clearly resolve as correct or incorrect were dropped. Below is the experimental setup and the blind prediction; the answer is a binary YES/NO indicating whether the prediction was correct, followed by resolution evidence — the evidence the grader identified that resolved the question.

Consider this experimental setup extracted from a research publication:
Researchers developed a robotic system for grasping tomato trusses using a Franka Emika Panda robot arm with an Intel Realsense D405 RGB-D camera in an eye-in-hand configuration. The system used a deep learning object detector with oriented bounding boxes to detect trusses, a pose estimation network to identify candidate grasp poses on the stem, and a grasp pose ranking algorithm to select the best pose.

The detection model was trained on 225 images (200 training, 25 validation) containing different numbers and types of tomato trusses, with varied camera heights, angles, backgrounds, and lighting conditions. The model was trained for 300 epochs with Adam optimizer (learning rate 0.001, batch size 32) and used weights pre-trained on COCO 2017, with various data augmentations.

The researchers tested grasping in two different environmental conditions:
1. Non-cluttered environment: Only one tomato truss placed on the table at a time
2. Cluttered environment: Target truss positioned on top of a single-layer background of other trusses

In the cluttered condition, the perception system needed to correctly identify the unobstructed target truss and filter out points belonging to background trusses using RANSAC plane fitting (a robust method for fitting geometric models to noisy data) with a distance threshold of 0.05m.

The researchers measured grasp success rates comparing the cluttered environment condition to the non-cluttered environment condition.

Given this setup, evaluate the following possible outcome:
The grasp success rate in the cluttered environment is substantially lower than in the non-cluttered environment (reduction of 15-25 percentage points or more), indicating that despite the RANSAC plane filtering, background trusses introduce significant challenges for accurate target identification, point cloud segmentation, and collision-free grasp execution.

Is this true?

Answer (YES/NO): NO